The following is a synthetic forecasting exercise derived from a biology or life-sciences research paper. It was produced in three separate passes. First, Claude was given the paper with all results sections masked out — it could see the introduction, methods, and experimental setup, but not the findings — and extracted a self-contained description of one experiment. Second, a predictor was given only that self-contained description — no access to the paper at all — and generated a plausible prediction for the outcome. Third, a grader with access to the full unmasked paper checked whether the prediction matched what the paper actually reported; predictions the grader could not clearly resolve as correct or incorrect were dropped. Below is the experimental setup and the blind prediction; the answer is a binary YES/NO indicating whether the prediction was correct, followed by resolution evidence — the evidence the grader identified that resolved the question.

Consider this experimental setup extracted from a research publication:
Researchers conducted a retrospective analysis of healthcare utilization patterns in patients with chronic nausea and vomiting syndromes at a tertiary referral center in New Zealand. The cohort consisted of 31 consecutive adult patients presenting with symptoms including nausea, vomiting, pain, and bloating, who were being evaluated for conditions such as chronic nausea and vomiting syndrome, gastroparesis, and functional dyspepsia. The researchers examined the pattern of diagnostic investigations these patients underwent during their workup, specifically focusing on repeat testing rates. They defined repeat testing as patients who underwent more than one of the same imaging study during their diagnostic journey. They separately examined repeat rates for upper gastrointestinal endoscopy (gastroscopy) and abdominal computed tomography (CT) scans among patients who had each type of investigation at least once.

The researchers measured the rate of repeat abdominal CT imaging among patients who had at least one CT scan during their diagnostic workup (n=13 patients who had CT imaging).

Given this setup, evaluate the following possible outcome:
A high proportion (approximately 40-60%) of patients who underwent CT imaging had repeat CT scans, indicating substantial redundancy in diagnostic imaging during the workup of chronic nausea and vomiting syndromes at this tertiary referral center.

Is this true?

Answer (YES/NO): NO